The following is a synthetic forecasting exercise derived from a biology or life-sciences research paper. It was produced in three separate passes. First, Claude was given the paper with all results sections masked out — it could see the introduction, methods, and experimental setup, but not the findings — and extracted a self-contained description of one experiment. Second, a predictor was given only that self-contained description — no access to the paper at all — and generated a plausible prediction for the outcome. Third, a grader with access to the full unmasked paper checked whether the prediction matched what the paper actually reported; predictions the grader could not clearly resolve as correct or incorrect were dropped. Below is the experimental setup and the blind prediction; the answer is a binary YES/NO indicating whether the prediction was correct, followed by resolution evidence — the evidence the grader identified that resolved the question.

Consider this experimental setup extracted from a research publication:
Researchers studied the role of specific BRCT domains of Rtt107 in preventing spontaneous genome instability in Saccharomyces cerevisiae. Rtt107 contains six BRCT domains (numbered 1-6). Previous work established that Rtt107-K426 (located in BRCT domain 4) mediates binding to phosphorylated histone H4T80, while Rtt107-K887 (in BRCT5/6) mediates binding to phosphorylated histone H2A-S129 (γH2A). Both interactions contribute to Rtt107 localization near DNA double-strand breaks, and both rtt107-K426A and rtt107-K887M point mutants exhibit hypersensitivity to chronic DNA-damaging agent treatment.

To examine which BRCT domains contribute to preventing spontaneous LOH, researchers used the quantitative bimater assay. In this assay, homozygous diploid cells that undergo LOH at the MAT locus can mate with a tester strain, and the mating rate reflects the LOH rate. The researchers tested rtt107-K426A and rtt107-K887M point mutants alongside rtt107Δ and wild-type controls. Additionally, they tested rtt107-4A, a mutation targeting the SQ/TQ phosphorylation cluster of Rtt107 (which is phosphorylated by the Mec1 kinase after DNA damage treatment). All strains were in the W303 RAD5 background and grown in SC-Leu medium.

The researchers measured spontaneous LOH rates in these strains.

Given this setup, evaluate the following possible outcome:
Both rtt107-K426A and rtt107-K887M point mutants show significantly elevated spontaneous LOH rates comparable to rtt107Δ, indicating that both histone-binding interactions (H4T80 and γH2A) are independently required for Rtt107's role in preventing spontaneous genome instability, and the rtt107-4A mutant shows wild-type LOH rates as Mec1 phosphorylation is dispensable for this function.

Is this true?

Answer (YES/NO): NO